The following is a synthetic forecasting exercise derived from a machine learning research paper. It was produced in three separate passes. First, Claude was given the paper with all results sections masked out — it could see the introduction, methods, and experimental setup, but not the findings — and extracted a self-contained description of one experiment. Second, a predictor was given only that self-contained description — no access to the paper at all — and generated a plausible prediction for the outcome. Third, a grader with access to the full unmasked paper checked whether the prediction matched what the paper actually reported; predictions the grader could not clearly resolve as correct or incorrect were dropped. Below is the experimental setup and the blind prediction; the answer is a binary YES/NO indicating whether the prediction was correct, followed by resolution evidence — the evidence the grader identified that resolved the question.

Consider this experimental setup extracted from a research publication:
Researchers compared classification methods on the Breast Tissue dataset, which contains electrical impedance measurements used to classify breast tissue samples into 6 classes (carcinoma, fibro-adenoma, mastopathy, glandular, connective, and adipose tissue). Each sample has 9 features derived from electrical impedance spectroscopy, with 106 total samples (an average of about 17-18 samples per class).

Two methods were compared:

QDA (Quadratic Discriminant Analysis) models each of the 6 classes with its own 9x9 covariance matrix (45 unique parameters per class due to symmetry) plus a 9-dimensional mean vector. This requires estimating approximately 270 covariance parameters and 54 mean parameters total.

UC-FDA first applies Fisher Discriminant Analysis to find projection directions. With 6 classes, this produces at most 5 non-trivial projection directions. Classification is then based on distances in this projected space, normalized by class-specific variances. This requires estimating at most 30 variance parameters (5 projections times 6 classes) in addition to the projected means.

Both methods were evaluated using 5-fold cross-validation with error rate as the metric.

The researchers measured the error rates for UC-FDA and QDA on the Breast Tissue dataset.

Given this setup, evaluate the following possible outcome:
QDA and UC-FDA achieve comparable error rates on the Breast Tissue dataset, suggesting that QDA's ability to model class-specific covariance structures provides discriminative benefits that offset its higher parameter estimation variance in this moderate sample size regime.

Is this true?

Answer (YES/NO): NO